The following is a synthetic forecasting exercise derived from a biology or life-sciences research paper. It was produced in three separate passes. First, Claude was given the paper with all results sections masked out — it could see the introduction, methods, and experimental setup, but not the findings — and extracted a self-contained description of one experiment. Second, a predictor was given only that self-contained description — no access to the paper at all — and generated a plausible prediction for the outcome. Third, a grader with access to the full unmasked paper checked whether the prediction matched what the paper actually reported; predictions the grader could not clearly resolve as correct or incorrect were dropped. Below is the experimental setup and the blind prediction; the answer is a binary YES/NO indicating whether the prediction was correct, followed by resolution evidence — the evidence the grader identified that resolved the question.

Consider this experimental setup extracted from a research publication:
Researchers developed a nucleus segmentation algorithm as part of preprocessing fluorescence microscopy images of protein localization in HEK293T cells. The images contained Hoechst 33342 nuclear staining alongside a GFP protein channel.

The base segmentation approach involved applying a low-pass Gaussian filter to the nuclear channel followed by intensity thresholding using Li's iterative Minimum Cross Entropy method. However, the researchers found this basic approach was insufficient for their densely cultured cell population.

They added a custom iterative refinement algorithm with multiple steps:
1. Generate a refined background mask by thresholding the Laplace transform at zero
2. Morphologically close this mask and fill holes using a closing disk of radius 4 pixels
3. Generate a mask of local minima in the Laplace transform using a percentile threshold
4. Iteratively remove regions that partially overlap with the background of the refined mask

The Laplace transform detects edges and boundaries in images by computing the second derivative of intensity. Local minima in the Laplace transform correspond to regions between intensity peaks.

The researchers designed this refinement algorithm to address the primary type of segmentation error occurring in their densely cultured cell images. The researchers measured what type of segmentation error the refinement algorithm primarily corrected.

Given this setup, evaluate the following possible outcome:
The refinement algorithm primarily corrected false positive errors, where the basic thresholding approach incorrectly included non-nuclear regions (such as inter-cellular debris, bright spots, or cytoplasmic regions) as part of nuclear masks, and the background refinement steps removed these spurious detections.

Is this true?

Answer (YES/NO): NO